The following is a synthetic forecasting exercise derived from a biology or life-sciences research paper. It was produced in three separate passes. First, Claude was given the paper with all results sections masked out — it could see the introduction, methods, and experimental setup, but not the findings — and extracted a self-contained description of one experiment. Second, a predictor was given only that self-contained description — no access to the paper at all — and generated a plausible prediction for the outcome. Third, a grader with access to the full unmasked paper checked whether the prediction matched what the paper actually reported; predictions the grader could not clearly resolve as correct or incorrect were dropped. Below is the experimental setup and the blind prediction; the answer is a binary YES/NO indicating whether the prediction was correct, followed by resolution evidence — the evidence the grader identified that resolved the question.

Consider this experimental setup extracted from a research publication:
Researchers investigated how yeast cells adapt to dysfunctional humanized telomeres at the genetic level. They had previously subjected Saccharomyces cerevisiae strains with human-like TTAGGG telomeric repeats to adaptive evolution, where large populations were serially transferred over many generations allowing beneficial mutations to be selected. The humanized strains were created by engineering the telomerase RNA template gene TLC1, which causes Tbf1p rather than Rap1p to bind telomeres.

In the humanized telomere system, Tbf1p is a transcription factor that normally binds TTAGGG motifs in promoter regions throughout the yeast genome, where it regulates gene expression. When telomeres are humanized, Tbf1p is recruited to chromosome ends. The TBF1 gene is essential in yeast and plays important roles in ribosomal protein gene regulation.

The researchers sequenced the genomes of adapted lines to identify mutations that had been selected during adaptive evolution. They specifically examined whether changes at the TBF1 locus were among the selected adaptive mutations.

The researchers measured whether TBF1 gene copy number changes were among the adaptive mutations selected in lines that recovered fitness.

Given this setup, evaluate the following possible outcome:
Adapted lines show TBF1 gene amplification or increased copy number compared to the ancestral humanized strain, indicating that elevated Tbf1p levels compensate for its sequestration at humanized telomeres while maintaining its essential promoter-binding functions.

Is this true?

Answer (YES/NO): YES